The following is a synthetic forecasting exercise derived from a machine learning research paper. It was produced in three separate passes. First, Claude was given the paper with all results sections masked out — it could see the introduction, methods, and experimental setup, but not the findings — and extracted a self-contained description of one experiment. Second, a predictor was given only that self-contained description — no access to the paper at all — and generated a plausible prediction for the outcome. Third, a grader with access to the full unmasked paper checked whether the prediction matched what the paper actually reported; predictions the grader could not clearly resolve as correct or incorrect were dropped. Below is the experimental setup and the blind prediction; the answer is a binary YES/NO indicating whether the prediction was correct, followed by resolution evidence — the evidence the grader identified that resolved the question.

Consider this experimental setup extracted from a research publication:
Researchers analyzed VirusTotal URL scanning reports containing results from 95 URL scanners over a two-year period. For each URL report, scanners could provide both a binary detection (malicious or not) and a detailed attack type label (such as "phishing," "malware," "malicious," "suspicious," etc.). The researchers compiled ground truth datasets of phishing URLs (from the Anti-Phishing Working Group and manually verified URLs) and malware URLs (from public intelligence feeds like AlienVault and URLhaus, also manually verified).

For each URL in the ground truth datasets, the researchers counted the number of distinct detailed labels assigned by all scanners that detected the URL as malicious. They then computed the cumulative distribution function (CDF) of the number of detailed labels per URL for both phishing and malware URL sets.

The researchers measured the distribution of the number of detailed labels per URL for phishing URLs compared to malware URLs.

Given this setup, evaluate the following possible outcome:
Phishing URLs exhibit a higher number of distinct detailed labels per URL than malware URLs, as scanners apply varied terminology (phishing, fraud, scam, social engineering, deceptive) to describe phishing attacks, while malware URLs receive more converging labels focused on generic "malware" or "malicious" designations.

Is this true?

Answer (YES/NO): YES